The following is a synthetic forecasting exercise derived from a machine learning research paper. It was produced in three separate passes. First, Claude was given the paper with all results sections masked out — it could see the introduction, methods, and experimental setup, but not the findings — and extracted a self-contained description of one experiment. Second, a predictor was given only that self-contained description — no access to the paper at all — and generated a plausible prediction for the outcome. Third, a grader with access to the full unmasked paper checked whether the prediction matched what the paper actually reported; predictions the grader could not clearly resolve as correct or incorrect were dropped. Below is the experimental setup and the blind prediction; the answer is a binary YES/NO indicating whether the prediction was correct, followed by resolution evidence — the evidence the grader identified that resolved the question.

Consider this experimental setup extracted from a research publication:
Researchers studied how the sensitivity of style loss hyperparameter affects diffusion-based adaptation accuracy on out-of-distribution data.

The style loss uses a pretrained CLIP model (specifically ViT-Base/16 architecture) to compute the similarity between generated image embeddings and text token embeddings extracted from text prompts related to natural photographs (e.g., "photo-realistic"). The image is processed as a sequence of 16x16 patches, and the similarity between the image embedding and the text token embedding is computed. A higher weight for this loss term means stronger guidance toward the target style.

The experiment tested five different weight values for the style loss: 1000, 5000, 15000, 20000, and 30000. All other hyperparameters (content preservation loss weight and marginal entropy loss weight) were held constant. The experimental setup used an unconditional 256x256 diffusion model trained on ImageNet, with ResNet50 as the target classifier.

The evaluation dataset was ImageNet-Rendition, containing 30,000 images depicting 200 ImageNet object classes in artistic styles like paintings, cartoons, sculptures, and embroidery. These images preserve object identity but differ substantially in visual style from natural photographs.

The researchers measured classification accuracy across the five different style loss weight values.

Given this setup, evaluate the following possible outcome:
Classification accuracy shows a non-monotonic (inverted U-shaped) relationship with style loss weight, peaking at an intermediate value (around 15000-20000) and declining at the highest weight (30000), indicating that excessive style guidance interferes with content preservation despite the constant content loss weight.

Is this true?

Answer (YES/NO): NO